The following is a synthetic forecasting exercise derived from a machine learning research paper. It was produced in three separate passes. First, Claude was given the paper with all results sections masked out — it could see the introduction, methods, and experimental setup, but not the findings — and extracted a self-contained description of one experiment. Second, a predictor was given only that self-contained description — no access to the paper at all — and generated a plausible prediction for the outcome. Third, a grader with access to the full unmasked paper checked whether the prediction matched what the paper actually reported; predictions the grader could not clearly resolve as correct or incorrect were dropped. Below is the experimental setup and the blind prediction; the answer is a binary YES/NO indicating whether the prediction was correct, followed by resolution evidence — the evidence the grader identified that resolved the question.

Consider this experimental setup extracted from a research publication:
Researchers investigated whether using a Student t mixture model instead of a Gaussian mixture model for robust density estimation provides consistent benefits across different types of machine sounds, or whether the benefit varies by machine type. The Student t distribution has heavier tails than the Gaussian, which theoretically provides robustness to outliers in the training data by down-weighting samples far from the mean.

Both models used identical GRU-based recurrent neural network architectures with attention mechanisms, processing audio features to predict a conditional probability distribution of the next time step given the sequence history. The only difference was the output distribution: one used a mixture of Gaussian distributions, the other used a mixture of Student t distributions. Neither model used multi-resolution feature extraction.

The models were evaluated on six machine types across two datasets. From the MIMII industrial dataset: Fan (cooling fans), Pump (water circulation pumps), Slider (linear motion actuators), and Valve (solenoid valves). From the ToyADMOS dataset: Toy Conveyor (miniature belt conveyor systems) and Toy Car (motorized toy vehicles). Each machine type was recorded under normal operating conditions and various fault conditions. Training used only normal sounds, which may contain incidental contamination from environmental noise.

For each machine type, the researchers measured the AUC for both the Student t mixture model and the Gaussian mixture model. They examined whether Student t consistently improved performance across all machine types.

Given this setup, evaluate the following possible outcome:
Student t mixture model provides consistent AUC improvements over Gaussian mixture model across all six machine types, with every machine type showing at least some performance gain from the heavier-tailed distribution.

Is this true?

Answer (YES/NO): NO